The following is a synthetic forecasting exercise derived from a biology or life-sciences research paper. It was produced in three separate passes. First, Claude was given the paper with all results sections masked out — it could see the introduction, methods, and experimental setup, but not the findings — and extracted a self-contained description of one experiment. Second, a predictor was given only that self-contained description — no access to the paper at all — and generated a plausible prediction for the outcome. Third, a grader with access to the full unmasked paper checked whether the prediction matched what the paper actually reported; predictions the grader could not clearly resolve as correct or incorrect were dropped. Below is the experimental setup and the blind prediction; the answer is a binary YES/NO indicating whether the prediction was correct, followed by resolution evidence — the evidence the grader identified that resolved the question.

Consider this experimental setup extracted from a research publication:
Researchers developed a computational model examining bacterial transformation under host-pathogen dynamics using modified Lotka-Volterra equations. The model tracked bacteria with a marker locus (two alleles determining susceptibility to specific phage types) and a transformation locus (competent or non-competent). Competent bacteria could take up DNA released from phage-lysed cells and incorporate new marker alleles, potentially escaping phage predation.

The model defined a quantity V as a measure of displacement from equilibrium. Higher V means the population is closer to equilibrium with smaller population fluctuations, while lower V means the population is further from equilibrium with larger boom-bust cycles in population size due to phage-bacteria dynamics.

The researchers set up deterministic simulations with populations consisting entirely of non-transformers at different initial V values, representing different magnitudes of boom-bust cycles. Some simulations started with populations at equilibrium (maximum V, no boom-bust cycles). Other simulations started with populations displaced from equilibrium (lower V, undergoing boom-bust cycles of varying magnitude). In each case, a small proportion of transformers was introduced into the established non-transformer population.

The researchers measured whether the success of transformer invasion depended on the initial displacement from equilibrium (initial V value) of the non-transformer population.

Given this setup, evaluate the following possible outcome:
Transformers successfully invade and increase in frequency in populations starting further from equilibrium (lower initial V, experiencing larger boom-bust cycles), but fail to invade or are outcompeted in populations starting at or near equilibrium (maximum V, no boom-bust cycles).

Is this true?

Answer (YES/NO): YES